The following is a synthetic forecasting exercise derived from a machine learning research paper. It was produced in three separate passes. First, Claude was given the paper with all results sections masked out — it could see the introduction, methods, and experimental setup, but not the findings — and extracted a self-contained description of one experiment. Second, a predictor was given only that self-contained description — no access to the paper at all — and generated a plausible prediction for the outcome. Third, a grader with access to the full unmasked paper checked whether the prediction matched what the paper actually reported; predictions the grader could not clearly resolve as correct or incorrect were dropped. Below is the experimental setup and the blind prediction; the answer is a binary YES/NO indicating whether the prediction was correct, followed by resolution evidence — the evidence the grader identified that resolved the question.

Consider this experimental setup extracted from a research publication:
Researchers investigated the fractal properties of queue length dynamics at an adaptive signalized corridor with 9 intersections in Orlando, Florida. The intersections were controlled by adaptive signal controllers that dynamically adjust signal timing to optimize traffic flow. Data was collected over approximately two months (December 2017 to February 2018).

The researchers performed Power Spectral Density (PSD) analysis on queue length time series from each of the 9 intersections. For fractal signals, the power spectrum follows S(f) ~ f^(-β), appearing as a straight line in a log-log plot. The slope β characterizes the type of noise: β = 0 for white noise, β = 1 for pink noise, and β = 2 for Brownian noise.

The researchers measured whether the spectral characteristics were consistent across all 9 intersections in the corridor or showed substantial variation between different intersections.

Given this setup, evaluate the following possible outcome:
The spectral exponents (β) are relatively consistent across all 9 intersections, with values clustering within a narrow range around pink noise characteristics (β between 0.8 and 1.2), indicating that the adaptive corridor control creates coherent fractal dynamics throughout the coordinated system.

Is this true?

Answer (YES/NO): YES